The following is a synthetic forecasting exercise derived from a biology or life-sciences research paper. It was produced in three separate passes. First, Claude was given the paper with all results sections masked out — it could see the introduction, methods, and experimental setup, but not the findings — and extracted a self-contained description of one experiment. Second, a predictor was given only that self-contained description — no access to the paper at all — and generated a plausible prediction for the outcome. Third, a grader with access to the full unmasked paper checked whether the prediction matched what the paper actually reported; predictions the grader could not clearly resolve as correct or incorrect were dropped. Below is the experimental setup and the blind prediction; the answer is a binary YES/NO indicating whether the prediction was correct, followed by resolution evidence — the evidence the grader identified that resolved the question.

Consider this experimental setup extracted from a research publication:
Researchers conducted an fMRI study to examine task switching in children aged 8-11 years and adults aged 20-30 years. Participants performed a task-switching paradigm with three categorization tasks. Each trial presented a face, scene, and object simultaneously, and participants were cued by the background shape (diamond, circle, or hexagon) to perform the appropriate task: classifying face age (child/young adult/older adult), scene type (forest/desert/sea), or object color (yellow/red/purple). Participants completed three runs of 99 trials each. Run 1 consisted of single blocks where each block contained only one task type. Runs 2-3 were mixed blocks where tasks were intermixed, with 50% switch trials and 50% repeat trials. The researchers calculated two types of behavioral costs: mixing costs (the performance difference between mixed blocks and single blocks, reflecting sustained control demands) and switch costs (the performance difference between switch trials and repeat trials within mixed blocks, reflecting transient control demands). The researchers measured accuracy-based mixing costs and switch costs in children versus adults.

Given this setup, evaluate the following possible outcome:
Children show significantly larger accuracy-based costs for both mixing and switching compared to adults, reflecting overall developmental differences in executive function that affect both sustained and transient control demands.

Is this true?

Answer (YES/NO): YES